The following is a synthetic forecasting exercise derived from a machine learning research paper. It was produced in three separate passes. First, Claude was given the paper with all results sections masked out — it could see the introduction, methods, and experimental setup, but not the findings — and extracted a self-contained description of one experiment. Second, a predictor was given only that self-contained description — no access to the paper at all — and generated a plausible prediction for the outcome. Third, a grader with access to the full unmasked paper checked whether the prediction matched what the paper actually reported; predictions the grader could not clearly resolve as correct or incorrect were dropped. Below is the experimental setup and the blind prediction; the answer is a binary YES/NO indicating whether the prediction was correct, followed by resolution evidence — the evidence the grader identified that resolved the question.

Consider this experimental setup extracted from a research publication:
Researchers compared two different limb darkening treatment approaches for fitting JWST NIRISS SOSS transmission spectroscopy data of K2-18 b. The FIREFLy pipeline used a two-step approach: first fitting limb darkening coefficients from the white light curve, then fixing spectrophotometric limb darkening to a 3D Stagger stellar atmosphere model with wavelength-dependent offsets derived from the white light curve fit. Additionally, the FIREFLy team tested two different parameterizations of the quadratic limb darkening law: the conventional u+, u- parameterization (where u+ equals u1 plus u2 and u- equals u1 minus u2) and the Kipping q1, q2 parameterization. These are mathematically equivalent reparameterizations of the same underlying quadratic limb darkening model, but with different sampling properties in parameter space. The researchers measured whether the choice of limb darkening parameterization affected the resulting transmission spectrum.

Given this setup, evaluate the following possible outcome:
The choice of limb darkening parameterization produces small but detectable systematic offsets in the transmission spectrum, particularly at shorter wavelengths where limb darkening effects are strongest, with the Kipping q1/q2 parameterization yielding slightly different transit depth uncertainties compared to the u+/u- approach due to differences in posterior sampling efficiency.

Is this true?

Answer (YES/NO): NO